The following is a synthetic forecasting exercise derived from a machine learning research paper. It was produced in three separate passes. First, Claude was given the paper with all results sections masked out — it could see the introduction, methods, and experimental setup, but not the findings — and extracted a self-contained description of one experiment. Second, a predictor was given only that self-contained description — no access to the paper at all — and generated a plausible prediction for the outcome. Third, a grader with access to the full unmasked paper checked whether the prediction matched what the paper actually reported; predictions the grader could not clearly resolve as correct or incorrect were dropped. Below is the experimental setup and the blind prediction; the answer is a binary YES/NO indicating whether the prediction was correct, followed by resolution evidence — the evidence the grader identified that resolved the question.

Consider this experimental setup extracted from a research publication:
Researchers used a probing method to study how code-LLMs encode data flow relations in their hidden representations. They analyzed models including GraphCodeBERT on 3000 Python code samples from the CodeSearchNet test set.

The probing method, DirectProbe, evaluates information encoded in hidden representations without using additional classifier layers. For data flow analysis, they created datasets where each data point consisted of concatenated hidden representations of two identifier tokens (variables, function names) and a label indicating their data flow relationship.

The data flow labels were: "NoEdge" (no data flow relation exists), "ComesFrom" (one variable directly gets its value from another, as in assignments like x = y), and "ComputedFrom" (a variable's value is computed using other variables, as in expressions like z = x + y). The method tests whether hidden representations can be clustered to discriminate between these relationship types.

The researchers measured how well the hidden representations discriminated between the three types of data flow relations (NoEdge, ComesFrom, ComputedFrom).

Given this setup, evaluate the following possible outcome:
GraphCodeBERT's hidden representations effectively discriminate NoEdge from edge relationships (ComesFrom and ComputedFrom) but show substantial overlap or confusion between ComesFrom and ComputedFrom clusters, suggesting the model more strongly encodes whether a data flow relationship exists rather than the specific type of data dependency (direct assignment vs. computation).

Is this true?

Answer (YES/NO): NO